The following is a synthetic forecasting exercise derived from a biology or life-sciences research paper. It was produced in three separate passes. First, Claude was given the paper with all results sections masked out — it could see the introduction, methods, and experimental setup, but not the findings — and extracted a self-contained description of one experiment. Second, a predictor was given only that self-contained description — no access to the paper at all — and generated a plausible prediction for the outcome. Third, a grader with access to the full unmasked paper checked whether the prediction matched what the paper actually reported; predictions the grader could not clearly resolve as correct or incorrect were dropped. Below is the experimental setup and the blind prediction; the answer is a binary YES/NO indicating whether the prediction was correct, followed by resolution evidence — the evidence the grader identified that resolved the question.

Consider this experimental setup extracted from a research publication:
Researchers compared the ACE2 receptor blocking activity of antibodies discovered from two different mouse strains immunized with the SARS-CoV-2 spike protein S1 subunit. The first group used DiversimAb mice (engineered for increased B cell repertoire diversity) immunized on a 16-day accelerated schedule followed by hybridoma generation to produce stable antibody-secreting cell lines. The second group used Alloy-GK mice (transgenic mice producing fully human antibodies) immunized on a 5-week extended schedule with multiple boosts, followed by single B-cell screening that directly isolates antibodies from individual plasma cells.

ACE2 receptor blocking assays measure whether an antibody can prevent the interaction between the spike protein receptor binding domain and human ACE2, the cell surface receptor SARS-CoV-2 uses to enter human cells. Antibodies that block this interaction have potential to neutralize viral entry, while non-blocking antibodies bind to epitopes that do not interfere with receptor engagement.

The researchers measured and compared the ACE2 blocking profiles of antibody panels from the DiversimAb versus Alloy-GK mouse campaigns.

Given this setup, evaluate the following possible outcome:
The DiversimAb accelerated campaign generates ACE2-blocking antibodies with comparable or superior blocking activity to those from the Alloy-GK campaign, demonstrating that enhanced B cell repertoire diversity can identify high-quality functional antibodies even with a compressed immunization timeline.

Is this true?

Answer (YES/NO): YES